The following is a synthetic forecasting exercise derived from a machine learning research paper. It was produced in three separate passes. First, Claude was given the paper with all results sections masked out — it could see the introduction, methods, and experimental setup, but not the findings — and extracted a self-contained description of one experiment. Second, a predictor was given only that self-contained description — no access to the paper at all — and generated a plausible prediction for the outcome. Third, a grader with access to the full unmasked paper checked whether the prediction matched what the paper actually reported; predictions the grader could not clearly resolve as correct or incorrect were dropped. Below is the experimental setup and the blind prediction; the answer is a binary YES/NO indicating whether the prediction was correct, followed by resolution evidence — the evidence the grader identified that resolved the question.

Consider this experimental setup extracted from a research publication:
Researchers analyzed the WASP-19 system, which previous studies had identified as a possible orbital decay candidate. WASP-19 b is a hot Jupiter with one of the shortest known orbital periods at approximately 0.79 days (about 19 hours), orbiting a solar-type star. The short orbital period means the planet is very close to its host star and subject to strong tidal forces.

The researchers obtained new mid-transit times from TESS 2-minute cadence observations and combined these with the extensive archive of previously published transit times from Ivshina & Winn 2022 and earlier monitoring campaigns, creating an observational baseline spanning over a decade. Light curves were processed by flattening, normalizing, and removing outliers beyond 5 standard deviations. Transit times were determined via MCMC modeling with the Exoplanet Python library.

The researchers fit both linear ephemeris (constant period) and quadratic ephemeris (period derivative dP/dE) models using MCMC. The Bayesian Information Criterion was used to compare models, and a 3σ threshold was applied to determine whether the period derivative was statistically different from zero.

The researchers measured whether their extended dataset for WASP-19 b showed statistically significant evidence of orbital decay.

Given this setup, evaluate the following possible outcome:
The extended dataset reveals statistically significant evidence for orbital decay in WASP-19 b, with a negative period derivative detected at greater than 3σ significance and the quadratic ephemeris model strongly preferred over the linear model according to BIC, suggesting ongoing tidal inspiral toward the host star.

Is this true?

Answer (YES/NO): YES